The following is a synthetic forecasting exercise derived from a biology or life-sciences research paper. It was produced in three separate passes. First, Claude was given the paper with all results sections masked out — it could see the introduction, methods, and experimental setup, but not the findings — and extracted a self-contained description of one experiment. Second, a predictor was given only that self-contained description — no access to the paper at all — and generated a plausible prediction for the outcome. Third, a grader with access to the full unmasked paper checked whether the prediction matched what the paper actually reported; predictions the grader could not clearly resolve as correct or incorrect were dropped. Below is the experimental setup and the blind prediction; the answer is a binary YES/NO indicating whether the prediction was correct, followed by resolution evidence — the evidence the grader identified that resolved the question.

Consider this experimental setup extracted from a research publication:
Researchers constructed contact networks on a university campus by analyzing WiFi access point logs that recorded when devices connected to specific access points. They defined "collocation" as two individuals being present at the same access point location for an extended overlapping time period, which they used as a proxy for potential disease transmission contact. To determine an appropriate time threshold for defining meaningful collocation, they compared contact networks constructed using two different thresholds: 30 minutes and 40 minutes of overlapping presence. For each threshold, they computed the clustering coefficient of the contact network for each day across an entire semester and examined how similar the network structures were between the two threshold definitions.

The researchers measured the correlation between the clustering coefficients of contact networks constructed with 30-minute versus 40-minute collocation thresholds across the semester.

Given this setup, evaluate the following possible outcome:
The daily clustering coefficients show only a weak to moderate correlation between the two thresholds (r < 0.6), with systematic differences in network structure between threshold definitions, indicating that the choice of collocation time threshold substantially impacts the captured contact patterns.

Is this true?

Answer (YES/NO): NO